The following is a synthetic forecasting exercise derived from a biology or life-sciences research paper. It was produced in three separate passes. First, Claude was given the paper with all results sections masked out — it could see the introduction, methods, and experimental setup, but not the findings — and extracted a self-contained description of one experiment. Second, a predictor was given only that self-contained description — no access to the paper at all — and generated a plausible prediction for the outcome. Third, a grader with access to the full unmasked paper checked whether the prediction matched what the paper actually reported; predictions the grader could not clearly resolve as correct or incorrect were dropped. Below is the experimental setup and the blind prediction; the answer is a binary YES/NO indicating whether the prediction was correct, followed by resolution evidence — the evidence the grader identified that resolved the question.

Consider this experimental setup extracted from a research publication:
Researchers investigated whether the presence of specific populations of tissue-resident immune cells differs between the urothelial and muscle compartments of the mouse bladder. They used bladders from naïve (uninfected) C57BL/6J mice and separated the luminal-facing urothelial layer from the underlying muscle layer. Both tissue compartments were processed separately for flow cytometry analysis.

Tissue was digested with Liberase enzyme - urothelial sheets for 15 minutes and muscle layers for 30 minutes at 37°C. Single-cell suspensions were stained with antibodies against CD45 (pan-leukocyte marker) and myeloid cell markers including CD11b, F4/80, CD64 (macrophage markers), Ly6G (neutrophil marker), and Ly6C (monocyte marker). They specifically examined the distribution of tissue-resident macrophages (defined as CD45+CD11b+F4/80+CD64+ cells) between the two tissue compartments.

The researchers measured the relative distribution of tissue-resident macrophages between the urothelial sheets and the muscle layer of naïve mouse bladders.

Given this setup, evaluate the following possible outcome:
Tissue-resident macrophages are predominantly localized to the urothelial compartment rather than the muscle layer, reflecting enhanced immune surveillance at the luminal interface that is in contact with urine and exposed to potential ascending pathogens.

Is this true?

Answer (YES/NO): NO